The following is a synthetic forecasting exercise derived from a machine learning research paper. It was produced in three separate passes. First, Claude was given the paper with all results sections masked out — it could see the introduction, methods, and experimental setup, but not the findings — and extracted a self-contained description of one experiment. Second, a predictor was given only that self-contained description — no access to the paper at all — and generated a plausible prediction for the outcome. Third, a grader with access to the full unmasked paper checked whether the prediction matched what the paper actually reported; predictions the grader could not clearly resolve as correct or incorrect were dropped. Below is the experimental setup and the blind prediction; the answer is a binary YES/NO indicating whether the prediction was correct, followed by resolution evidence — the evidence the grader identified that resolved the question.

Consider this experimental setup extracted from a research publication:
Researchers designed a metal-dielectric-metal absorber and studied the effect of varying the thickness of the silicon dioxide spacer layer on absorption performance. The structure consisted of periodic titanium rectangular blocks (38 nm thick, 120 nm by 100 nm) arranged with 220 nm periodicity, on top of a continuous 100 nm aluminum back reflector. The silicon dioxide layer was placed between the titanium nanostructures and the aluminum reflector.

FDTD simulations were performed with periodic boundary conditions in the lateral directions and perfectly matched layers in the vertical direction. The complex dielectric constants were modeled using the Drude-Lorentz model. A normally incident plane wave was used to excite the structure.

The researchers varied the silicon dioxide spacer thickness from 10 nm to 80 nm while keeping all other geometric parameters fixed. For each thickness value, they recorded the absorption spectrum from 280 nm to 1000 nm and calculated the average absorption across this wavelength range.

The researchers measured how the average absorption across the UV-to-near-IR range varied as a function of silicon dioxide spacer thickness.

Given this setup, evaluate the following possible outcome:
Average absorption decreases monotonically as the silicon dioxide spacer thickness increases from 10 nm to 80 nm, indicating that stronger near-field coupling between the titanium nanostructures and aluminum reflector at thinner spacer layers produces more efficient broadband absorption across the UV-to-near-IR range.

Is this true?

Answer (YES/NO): NO